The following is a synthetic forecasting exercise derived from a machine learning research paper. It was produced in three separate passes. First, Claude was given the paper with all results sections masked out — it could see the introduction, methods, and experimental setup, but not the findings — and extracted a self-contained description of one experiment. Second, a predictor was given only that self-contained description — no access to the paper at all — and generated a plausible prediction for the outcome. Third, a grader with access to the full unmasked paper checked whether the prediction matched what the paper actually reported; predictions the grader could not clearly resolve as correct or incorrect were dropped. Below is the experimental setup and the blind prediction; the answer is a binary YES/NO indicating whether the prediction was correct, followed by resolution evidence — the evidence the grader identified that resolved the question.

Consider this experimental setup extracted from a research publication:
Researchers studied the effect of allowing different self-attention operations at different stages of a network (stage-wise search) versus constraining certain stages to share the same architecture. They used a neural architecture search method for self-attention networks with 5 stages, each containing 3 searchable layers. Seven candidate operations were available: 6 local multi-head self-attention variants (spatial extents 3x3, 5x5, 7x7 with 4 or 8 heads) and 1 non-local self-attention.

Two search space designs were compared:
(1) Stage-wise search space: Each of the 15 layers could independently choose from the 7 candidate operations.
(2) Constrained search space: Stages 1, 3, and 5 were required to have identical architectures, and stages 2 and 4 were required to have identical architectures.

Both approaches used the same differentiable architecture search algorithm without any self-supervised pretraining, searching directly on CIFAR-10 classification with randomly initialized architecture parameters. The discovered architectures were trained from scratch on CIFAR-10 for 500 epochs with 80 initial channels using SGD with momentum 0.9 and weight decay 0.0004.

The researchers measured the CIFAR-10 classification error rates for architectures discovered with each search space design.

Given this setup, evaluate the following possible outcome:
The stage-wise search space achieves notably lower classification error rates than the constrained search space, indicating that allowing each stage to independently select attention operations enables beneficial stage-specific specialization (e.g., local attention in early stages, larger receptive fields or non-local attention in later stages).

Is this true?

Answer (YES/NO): YES